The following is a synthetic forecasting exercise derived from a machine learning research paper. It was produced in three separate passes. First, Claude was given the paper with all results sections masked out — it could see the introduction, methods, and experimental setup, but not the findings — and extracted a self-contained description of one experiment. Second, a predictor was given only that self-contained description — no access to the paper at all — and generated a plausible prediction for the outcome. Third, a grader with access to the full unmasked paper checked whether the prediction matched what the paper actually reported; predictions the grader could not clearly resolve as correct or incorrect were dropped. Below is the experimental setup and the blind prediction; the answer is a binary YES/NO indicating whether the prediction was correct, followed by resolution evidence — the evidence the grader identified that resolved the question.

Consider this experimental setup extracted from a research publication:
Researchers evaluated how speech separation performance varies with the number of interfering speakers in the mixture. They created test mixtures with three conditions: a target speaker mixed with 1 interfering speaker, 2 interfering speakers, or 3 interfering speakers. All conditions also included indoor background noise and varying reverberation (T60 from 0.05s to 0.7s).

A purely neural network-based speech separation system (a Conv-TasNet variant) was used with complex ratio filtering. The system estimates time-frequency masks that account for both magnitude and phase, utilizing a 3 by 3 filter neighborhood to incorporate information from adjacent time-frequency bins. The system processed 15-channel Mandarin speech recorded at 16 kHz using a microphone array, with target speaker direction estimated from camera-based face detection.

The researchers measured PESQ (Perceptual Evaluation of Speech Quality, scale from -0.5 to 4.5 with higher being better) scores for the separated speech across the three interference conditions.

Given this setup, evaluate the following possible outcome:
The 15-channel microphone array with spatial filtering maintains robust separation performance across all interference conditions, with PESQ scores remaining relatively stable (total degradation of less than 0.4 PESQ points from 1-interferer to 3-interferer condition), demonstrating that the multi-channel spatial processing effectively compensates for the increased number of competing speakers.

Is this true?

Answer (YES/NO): NO